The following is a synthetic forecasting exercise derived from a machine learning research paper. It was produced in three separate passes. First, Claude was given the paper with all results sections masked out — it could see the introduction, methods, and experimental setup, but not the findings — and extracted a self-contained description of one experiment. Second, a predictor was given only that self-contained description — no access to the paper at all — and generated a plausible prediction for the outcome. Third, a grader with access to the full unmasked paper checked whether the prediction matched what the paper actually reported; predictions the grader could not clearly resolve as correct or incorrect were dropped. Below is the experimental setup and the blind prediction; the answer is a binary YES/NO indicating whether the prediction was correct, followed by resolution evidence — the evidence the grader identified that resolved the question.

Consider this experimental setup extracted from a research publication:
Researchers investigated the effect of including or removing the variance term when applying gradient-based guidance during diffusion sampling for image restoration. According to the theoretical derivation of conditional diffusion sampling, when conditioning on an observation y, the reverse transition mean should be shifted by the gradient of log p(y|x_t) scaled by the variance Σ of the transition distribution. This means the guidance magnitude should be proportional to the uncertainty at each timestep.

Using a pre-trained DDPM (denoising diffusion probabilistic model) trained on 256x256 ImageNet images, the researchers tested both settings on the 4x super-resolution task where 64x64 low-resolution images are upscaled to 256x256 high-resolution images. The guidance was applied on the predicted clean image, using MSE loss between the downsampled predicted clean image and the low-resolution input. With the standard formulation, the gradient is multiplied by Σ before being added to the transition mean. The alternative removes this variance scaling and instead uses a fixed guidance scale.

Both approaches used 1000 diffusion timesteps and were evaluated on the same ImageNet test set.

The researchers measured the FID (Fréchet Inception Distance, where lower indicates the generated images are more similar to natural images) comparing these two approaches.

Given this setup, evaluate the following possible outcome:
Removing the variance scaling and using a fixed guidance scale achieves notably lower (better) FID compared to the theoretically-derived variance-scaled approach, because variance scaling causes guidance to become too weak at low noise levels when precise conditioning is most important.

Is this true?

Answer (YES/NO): YES